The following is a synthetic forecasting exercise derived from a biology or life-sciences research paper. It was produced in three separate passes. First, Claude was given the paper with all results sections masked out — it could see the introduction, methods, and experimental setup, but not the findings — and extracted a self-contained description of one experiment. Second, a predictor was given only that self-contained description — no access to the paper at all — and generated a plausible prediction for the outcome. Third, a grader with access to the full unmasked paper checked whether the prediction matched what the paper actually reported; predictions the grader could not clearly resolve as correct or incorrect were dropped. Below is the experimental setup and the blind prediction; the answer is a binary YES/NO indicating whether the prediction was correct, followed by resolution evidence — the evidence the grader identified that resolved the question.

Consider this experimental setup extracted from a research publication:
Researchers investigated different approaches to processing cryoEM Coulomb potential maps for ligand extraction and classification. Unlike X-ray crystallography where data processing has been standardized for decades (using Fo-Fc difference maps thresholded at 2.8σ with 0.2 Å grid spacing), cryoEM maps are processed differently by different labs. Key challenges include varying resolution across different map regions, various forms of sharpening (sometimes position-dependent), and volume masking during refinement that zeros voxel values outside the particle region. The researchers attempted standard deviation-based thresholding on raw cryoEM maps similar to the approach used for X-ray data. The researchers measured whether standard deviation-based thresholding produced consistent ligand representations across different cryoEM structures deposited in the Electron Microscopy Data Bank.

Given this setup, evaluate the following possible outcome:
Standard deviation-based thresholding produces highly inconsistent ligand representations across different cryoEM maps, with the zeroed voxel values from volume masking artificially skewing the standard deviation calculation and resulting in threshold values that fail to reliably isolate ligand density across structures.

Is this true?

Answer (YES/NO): YES